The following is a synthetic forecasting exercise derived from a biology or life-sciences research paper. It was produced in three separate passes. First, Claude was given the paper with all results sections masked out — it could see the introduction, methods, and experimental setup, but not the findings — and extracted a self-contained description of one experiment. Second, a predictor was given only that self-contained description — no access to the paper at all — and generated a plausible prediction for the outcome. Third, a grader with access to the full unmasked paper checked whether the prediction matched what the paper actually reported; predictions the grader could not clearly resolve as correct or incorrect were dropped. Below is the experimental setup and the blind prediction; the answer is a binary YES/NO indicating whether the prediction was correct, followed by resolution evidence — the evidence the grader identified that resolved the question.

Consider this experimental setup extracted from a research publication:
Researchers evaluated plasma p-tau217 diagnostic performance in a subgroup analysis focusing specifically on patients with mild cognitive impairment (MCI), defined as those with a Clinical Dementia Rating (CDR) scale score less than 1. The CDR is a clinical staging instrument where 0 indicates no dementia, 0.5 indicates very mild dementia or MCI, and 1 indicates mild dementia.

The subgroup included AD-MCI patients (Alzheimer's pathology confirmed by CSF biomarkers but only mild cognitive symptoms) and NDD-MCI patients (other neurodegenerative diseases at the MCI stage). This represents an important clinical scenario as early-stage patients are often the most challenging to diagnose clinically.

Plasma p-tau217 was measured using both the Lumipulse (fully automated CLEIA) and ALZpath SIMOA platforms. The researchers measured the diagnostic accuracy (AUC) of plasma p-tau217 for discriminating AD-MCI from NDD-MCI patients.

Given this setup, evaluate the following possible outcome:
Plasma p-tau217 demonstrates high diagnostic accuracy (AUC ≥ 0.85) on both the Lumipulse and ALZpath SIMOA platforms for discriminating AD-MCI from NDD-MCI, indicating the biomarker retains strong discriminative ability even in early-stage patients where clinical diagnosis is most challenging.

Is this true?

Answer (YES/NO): YES